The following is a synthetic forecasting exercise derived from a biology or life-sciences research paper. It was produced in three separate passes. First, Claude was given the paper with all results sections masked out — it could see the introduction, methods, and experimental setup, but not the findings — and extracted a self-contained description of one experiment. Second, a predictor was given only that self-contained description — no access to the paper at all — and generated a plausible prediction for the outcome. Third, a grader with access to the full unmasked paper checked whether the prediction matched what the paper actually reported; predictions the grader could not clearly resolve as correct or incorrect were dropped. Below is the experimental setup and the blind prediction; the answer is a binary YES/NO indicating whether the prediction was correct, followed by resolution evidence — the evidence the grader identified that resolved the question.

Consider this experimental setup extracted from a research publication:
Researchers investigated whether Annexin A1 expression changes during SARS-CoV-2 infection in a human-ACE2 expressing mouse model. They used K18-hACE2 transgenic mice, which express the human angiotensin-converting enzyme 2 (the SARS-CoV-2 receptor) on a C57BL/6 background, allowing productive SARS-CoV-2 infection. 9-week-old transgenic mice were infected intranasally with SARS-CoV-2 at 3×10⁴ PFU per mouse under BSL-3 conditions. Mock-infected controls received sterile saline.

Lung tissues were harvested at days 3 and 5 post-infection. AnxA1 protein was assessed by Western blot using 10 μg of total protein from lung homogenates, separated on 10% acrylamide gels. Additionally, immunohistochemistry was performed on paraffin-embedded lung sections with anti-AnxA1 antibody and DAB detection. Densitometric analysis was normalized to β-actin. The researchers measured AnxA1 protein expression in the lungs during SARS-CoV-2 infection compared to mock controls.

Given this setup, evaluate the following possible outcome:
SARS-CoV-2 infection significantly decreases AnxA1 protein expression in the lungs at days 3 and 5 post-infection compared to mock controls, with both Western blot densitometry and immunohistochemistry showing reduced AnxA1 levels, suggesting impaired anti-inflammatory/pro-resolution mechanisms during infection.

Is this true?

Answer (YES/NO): NO